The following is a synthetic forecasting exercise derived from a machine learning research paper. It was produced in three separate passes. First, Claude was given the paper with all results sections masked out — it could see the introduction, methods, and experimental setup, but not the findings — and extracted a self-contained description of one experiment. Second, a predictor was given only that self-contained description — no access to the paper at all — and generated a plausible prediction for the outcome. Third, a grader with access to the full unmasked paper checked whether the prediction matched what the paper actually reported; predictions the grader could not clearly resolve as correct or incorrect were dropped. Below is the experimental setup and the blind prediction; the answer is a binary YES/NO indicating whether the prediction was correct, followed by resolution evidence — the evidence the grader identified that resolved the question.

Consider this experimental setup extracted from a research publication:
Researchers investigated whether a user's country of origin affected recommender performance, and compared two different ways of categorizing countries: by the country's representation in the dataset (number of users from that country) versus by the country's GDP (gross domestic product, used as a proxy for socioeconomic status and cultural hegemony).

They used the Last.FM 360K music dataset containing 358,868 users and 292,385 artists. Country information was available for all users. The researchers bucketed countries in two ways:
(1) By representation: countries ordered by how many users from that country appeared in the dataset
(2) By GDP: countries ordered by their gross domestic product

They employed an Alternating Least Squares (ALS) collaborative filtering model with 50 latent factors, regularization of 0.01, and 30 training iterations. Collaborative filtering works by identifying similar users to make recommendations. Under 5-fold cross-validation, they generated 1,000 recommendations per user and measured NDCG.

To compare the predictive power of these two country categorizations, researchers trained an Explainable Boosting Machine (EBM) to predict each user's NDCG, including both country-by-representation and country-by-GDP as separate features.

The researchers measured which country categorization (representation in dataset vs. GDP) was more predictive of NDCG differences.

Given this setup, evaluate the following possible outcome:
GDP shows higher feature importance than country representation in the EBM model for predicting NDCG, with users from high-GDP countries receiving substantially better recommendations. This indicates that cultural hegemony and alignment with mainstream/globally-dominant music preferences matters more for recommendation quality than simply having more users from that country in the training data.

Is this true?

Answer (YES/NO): NO